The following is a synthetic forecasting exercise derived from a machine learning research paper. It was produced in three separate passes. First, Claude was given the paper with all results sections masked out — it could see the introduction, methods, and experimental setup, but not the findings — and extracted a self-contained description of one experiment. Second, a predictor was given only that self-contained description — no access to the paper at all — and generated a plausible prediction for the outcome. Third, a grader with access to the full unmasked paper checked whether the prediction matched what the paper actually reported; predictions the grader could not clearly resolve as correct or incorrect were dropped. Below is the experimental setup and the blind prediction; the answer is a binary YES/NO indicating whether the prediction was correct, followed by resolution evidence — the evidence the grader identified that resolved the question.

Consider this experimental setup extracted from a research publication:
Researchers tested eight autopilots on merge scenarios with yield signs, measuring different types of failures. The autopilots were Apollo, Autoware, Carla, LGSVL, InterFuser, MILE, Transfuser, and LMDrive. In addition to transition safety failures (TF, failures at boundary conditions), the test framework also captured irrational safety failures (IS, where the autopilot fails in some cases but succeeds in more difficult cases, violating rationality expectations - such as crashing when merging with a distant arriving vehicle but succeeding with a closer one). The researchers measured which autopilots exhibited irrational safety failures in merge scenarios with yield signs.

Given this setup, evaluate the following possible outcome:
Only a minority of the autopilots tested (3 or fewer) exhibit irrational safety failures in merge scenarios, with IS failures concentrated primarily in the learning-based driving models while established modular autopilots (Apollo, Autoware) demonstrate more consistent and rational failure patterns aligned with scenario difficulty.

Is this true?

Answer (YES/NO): YES